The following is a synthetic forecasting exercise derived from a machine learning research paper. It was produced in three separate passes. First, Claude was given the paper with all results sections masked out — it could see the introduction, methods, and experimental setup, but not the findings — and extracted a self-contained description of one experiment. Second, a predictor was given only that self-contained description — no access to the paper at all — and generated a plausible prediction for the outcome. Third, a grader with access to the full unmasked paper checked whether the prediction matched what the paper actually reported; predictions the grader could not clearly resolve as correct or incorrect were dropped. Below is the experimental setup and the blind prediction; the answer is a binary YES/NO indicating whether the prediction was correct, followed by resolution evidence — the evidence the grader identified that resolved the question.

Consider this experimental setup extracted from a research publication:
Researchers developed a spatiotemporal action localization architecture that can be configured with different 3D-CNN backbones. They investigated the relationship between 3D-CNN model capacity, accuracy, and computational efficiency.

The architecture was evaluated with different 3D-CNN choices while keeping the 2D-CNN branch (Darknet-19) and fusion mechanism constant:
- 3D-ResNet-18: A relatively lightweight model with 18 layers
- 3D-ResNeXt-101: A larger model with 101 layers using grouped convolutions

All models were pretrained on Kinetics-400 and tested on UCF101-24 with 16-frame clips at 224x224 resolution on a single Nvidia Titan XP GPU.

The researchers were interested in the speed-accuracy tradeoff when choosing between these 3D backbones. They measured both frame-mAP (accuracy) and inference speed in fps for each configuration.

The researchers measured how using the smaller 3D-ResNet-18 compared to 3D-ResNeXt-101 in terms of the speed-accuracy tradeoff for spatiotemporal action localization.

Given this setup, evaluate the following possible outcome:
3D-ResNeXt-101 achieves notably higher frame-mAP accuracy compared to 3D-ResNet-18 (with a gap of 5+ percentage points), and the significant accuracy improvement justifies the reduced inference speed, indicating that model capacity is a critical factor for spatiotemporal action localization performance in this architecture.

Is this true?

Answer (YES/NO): YES